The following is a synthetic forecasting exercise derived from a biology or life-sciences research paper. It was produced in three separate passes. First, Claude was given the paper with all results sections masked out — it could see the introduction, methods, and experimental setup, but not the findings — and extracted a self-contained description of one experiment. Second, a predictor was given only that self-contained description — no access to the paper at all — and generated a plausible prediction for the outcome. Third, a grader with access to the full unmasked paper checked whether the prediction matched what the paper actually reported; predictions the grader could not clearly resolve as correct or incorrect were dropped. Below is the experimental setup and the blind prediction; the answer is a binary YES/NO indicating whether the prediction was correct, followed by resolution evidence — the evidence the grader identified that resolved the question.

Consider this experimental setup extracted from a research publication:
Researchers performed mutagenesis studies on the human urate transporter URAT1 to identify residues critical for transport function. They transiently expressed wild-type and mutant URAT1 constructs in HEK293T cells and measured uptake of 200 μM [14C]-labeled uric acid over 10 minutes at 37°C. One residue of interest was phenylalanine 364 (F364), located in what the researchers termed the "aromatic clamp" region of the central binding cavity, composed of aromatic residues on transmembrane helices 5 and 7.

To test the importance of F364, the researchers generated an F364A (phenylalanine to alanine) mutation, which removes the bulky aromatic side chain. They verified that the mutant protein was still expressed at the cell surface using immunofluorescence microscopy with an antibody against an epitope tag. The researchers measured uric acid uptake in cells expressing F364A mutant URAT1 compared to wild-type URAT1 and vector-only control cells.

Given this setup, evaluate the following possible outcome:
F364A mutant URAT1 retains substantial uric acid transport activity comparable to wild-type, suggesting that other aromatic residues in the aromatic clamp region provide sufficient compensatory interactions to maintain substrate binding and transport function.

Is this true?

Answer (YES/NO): NO